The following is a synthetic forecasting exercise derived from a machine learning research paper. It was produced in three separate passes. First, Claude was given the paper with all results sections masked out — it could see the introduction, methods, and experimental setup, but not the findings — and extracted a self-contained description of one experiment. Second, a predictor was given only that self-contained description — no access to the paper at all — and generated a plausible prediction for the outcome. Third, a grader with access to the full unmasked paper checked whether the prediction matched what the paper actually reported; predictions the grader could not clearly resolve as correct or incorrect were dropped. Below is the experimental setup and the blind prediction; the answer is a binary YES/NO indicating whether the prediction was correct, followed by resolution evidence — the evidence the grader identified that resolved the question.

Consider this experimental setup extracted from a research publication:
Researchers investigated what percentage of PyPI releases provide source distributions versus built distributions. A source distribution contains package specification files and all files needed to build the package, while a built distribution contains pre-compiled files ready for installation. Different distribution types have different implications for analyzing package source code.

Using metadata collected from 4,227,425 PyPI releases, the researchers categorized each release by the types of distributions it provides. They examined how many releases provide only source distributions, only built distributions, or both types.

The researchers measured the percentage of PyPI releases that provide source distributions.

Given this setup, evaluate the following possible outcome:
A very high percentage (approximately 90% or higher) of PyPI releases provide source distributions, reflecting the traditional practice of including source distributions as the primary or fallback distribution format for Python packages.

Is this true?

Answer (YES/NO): NO